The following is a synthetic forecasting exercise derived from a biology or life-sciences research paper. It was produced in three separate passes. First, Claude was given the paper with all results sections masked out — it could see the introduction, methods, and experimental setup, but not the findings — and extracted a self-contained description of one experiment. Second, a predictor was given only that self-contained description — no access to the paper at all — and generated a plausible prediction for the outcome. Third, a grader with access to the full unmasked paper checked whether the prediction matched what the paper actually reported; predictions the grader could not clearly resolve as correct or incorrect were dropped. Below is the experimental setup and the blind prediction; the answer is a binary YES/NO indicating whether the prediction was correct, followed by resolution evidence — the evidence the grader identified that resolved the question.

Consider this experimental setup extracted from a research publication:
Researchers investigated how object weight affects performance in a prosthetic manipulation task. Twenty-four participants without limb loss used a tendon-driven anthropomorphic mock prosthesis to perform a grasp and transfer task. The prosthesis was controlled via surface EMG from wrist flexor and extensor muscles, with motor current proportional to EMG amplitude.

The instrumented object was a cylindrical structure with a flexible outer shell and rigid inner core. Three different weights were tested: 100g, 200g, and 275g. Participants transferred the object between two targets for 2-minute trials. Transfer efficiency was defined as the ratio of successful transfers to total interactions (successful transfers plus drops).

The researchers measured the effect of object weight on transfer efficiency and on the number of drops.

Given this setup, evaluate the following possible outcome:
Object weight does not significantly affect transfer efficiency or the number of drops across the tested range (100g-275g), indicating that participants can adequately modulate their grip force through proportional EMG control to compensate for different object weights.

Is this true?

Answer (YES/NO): NO